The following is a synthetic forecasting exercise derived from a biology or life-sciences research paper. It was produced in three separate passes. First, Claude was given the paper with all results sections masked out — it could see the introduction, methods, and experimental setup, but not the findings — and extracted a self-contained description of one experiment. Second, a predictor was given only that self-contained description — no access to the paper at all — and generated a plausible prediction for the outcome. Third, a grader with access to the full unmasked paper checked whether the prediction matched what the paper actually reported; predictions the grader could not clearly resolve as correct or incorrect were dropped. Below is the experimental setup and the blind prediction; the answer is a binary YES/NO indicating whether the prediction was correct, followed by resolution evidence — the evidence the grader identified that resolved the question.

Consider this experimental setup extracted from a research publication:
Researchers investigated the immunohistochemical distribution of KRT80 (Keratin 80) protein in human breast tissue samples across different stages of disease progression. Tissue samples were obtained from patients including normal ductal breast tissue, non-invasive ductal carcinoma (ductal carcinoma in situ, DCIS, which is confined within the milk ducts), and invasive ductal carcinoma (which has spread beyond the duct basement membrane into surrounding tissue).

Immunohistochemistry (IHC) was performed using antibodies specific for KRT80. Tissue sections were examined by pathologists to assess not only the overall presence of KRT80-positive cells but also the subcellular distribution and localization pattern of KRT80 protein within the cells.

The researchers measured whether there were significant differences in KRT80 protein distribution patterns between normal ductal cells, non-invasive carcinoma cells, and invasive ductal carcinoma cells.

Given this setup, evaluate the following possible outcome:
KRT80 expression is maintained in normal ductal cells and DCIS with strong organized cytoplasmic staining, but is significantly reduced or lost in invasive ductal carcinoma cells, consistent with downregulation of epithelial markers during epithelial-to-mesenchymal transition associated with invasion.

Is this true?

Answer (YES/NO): NO